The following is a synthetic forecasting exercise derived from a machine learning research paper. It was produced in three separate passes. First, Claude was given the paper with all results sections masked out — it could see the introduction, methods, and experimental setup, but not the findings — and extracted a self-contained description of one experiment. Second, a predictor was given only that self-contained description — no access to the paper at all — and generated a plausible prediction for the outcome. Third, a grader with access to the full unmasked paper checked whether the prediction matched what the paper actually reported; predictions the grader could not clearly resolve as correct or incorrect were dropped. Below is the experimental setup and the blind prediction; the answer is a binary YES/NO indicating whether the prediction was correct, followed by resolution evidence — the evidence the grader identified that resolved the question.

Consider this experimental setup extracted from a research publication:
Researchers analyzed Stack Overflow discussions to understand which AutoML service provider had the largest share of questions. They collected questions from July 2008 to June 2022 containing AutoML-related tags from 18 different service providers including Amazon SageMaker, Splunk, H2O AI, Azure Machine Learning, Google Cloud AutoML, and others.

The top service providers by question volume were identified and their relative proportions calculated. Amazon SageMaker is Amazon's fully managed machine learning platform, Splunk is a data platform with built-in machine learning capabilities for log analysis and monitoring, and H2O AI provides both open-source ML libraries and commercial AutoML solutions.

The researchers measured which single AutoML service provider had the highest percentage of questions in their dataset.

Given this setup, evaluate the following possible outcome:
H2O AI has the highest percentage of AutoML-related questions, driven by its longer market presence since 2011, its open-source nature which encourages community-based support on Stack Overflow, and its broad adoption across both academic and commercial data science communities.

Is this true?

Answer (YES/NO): NO